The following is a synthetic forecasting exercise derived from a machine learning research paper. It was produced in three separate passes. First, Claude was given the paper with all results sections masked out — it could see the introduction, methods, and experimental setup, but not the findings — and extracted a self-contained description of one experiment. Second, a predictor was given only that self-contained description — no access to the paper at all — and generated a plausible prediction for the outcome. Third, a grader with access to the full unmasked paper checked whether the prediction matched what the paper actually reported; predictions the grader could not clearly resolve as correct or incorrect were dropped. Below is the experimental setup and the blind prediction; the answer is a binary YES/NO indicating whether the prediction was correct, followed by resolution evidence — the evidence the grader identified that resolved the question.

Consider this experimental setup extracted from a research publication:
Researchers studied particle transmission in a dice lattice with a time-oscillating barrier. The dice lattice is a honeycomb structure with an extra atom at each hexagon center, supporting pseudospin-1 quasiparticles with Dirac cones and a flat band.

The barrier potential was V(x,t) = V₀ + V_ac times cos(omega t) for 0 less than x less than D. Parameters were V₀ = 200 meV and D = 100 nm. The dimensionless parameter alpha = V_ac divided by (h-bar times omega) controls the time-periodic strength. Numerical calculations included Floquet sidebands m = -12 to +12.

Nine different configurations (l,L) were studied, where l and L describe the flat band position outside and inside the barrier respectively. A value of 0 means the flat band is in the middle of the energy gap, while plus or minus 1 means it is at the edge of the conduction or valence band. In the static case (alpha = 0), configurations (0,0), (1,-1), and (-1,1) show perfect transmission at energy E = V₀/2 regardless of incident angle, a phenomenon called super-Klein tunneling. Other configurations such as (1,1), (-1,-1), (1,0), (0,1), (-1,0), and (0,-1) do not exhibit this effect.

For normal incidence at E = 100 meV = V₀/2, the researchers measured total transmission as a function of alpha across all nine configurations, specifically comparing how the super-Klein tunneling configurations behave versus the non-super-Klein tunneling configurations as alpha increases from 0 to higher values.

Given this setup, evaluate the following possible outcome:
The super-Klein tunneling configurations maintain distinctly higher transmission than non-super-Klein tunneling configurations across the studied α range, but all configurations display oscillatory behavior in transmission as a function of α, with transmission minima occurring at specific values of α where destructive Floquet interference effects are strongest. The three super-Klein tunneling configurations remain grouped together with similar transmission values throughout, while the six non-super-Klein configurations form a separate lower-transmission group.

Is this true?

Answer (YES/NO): NO